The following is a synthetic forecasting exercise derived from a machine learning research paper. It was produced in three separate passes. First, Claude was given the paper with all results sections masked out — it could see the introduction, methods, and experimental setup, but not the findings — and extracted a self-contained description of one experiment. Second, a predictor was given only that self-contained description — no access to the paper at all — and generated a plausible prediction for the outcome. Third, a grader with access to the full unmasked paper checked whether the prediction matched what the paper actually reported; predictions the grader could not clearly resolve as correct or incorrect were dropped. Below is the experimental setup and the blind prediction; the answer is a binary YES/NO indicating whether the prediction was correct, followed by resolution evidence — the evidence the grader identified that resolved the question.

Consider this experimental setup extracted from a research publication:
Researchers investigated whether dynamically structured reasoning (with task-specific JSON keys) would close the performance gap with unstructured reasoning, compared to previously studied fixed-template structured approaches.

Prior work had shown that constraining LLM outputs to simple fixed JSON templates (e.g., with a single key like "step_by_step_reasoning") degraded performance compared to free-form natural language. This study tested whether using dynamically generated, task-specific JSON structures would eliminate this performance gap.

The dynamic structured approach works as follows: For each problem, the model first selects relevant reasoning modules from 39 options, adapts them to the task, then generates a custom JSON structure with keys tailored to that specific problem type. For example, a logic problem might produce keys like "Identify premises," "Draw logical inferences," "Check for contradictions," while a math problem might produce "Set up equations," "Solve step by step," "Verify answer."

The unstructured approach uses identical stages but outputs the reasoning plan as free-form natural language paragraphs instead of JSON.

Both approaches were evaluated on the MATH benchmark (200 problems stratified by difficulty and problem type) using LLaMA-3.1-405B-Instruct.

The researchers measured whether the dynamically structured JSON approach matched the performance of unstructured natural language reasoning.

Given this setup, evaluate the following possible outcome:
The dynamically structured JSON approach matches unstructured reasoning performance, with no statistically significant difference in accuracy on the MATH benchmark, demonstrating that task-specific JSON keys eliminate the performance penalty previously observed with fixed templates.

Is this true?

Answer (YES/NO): NO